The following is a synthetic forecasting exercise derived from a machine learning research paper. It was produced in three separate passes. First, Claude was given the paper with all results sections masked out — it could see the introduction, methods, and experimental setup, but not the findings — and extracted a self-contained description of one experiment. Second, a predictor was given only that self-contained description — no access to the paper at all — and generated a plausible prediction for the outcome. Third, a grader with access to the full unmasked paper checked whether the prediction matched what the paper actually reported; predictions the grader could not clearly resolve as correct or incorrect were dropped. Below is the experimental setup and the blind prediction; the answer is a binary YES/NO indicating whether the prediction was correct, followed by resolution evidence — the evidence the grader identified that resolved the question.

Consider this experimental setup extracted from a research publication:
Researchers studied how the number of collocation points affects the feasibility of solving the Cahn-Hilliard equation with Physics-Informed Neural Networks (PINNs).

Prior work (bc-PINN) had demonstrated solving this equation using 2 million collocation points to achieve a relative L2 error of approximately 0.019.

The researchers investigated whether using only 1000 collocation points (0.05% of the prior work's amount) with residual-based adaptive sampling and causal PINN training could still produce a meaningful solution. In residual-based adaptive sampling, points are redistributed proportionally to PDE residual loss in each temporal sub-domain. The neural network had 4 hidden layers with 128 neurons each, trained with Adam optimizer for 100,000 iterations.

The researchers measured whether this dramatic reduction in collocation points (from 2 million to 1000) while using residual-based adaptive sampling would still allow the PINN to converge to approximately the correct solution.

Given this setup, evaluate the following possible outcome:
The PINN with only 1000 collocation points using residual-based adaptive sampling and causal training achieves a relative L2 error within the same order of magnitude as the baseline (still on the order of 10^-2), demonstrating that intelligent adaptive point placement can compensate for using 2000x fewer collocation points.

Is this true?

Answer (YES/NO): NO